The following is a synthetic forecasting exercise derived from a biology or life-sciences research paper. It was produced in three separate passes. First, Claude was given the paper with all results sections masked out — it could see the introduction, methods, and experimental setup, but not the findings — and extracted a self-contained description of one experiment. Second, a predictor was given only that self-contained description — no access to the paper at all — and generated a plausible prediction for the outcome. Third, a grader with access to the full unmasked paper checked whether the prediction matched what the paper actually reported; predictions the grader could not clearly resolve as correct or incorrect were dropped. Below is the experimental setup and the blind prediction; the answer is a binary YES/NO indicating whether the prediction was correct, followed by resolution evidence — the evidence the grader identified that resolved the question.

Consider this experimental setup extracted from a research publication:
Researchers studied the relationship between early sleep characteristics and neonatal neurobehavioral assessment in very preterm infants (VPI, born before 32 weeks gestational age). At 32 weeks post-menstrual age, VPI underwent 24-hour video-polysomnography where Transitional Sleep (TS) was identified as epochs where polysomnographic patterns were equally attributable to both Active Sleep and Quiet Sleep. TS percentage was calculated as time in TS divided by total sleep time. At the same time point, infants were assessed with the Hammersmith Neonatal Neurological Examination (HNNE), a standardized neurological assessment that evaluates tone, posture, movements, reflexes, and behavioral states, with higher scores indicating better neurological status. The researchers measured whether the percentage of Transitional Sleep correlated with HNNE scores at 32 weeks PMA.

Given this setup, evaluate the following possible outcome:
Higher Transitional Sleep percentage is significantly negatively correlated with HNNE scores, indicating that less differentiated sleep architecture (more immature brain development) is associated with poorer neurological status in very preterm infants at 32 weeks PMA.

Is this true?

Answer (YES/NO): NO